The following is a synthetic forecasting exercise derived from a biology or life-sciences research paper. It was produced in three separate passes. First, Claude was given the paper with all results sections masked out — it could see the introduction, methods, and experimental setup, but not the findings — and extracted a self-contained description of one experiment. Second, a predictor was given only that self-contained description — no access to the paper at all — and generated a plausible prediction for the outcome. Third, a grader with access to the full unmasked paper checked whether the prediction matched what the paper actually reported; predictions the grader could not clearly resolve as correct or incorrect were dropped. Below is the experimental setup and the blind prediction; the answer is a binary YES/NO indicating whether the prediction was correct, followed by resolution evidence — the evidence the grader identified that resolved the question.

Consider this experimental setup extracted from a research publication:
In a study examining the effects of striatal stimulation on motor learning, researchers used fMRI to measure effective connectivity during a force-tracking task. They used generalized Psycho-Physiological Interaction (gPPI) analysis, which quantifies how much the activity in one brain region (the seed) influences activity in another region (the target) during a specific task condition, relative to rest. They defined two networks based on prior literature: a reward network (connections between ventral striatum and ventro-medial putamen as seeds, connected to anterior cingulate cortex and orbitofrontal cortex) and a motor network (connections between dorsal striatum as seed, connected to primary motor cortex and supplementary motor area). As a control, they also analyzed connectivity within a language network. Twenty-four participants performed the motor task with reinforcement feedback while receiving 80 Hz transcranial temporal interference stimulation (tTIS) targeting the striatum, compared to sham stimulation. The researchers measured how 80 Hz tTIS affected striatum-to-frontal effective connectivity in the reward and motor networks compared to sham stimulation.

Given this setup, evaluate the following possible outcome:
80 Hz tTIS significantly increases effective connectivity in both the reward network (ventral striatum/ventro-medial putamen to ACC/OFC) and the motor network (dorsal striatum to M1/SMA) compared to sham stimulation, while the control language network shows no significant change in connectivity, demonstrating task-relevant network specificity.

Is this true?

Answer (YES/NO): NO